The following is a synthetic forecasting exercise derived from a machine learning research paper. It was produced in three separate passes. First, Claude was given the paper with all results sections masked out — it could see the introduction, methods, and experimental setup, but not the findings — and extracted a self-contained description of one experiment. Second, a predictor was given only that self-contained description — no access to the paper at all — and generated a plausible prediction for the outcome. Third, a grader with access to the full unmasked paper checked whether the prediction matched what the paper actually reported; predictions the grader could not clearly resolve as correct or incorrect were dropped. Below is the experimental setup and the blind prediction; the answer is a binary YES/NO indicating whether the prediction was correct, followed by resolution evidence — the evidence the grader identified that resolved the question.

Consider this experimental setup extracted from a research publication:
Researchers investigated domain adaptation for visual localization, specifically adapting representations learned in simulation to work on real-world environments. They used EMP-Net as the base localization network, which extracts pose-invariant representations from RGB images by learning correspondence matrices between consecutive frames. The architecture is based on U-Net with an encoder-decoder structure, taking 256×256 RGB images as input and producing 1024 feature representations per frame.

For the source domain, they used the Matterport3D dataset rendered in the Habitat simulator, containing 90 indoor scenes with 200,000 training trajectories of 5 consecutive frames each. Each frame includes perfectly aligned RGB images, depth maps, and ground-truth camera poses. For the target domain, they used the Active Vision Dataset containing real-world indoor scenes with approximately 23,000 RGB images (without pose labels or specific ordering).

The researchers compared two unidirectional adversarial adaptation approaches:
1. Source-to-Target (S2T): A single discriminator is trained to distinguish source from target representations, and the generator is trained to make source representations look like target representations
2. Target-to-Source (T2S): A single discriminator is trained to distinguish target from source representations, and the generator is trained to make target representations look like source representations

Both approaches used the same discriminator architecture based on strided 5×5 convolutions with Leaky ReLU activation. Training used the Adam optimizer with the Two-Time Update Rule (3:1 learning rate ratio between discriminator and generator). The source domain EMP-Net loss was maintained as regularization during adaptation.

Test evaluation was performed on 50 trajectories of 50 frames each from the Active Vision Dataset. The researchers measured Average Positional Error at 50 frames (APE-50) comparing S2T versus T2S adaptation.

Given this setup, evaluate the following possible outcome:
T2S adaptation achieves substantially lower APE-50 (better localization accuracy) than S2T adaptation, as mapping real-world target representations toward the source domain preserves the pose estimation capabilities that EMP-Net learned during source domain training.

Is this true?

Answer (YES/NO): YES